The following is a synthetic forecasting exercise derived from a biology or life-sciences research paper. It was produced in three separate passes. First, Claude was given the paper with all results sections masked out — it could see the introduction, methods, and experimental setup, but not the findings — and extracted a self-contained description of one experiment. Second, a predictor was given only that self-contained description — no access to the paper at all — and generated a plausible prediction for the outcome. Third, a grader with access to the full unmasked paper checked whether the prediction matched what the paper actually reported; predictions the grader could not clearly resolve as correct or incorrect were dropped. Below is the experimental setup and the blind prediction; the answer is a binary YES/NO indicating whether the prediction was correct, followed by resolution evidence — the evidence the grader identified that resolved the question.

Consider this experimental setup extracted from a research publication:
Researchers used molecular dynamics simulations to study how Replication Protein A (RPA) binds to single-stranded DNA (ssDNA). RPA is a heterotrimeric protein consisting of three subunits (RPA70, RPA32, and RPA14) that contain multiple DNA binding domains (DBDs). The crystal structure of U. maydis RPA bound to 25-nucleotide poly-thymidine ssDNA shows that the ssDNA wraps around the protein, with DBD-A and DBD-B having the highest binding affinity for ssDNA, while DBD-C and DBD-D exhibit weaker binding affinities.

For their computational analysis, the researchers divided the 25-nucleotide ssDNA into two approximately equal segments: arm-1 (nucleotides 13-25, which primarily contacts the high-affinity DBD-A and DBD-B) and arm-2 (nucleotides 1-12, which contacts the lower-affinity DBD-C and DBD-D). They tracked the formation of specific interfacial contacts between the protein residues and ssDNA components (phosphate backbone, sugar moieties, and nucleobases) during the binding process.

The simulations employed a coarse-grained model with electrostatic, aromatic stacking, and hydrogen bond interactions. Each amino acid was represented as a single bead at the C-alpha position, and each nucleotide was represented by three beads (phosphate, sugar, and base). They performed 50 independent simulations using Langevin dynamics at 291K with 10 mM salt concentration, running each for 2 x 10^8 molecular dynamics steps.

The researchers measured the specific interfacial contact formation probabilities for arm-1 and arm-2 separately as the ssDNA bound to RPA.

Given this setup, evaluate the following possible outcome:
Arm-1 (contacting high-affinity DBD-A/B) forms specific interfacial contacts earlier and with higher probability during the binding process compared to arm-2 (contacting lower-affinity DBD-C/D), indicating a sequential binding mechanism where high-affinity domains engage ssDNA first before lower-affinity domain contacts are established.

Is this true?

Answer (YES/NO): NO